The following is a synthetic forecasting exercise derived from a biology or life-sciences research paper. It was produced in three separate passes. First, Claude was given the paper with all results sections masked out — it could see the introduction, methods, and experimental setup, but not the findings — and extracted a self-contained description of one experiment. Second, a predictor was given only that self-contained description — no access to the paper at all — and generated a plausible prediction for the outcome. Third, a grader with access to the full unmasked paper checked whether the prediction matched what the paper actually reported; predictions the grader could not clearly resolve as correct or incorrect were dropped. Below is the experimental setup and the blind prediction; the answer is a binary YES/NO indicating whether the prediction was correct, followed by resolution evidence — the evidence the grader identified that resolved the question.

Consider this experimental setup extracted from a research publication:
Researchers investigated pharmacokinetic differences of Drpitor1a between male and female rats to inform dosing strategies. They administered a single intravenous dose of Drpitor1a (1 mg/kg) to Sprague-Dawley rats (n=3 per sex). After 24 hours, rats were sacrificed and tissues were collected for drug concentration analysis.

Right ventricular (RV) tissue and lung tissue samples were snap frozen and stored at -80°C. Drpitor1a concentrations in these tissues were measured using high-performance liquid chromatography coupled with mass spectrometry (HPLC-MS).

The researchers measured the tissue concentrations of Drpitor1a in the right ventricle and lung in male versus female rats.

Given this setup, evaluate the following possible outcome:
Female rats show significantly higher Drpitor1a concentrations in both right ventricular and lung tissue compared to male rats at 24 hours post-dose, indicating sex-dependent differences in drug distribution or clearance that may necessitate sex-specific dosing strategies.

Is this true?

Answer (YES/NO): NO